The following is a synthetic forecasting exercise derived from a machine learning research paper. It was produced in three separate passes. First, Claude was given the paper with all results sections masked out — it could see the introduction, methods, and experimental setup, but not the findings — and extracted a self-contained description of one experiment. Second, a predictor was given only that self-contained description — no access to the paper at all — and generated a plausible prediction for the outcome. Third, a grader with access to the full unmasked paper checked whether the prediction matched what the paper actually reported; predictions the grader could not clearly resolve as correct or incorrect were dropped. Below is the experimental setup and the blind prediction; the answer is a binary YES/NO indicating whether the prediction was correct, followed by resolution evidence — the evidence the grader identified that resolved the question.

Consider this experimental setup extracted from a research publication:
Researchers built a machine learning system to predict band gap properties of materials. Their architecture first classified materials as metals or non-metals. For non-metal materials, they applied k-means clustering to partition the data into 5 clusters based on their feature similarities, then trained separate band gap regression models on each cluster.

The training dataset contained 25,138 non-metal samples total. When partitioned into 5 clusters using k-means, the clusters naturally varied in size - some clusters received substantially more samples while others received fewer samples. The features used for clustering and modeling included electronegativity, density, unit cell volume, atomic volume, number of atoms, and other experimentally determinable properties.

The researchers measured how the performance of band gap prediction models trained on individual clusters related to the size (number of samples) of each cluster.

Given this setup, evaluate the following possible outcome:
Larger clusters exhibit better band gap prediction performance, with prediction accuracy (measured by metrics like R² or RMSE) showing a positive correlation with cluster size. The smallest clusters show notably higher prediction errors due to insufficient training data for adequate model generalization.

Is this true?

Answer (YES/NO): YES